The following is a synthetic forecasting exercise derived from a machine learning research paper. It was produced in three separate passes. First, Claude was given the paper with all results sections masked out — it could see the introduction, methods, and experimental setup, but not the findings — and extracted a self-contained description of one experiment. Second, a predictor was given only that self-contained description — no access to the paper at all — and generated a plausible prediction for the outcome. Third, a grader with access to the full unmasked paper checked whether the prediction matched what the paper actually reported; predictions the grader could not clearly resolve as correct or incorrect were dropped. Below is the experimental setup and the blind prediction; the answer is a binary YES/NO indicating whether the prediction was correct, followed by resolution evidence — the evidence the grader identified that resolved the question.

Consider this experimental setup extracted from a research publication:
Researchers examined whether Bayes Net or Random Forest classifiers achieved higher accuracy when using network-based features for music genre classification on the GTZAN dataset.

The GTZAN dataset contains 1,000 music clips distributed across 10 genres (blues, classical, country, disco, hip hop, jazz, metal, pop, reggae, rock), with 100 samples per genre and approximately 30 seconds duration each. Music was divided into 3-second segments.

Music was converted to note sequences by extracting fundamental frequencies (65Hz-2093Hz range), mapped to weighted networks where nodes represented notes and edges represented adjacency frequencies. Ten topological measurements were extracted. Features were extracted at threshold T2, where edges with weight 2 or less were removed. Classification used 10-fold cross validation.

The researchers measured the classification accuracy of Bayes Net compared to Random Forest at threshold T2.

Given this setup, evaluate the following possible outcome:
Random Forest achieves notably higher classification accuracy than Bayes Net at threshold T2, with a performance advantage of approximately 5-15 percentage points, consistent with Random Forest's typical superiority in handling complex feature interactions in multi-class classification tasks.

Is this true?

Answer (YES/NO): NO